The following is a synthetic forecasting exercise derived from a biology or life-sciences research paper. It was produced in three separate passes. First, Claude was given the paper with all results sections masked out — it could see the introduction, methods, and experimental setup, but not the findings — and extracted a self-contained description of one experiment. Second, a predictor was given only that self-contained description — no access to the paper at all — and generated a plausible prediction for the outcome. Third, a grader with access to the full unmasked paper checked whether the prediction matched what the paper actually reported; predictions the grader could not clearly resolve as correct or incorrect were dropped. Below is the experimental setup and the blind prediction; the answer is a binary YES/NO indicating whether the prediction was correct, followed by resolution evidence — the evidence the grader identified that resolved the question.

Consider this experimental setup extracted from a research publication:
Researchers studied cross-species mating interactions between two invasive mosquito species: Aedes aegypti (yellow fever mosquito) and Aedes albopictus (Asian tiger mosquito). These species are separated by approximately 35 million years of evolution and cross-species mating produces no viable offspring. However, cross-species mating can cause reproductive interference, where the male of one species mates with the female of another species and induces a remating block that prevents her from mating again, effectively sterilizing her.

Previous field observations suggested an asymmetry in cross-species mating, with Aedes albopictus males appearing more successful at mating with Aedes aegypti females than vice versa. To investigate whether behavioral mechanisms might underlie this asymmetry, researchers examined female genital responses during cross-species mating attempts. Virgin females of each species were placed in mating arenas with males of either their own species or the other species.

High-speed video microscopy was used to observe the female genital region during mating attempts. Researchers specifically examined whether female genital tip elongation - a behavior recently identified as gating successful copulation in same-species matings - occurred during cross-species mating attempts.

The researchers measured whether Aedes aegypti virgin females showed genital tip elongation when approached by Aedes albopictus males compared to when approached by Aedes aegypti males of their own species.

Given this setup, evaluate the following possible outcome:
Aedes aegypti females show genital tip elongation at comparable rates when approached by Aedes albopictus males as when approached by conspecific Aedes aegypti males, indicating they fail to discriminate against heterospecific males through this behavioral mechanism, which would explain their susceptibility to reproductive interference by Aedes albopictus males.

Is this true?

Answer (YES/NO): NO